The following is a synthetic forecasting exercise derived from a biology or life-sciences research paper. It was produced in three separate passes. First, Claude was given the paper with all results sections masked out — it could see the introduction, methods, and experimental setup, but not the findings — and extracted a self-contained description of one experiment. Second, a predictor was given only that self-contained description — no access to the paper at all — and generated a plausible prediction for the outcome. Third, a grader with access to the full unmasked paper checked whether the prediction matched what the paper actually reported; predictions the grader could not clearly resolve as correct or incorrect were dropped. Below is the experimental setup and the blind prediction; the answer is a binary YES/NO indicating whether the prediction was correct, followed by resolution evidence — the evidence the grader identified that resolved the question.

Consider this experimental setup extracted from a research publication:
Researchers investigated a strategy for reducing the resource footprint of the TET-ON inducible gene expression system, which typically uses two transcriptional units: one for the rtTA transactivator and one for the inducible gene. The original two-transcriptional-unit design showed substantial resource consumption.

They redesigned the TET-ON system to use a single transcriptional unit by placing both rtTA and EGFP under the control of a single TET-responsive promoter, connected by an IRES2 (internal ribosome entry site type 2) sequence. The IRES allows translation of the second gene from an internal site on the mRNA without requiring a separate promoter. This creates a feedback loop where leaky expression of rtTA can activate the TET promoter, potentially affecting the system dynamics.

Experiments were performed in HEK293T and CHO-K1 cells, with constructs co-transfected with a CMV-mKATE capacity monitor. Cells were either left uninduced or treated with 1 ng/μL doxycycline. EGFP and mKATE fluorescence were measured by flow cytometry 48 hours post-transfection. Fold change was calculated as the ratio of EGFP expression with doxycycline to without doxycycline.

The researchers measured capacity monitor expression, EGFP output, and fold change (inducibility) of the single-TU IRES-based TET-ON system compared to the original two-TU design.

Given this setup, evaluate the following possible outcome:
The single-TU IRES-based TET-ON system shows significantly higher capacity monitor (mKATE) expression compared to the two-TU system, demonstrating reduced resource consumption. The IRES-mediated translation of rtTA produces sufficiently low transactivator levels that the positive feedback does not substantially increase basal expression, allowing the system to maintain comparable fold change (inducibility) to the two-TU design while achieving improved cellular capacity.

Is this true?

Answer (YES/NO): NO